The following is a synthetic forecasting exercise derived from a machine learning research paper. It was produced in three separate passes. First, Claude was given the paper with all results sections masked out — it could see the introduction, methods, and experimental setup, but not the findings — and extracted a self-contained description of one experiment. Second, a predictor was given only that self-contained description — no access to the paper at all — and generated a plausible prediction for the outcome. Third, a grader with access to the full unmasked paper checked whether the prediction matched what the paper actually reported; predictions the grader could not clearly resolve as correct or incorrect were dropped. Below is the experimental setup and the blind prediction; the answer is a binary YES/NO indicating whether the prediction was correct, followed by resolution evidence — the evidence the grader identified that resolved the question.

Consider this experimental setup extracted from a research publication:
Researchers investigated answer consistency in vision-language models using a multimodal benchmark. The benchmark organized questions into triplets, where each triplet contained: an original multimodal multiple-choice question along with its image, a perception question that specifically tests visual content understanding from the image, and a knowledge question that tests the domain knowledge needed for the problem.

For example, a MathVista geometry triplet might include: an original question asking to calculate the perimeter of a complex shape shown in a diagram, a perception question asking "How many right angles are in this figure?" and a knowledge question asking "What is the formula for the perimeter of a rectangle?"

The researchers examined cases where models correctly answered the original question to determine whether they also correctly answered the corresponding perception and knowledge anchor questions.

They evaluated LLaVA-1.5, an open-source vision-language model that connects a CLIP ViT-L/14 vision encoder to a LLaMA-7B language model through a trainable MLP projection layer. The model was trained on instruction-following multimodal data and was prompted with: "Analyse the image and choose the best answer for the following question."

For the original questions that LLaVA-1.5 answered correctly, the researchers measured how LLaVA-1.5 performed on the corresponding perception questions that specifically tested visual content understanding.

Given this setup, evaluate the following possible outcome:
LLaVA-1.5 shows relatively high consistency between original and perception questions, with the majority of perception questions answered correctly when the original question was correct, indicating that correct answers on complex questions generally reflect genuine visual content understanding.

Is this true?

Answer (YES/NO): NO